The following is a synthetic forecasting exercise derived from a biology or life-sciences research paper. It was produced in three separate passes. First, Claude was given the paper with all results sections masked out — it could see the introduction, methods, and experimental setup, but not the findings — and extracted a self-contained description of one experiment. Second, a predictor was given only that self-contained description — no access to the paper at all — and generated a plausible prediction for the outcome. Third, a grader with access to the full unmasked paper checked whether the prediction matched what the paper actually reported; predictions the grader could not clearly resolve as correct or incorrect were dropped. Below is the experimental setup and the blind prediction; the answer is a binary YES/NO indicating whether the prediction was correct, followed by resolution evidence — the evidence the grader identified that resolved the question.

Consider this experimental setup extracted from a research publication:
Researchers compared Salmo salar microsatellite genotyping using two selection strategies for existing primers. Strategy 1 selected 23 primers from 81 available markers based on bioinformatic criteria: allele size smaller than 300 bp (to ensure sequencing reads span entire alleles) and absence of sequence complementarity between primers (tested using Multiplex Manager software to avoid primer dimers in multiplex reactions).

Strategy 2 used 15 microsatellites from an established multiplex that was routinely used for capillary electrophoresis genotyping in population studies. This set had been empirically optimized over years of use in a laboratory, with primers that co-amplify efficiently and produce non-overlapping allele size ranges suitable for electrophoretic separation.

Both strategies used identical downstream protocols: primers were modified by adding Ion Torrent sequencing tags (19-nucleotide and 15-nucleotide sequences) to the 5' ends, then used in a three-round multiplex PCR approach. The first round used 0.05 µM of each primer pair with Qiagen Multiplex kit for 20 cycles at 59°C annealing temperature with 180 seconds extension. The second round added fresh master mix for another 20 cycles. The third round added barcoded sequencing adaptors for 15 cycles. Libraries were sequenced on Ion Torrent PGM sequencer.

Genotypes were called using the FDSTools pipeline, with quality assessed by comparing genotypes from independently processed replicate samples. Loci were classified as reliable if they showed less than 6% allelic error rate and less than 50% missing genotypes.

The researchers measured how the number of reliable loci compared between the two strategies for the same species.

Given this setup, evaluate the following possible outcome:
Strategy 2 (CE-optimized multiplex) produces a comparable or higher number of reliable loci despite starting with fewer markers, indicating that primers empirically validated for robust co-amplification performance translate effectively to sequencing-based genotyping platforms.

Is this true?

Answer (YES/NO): NO